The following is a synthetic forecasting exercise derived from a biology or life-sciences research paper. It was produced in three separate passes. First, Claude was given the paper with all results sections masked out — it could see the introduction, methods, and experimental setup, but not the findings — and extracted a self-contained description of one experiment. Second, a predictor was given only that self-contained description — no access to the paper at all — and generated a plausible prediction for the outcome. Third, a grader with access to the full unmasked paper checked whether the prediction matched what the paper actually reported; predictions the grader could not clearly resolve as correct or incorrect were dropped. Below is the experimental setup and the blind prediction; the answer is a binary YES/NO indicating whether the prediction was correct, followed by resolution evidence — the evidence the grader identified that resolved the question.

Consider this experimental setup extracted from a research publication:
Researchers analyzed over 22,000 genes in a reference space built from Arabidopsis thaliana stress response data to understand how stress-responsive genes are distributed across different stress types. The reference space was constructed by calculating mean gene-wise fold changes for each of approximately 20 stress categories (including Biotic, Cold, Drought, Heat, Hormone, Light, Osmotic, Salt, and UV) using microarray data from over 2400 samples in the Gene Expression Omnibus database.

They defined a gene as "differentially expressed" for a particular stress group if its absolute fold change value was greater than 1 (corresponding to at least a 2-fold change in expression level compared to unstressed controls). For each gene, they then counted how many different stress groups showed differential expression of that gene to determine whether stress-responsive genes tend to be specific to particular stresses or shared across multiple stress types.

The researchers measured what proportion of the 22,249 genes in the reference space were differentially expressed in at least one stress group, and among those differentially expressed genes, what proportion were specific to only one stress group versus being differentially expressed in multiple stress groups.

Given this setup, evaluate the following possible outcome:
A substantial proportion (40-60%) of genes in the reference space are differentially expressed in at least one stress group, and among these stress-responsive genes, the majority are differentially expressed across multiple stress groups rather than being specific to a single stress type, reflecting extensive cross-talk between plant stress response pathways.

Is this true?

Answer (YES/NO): NO